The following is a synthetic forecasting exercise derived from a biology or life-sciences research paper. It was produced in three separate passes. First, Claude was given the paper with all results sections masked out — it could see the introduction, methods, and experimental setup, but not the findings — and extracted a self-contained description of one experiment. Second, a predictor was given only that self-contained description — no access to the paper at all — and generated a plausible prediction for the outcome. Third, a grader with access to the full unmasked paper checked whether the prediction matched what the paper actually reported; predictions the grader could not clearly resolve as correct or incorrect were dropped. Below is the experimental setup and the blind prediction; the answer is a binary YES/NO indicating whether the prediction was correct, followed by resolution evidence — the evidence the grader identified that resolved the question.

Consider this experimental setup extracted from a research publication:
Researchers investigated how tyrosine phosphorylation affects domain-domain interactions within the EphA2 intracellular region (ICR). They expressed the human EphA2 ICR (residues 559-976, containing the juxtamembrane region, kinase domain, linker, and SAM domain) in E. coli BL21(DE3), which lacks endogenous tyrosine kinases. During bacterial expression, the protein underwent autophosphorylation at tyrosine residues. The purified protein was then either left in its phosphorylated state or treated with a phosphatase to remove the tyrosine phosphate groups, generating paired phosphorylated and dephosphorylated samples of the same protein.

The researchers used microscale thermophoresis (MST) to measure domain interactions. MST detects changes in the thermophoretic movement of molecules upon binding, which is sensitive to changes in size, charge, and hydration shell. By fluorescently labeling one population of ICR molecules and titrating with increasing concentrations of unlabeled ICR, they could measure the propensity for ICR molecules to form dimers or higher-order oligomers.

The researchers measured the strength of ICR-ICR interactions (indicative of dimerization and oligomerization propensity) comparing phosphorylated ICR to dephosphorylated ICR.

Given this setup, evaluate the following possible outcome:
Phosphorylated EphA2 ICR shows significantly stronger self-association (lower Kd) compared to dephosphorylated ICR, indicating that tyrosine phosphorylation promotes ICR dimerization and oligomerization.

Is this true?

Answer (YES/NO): NO